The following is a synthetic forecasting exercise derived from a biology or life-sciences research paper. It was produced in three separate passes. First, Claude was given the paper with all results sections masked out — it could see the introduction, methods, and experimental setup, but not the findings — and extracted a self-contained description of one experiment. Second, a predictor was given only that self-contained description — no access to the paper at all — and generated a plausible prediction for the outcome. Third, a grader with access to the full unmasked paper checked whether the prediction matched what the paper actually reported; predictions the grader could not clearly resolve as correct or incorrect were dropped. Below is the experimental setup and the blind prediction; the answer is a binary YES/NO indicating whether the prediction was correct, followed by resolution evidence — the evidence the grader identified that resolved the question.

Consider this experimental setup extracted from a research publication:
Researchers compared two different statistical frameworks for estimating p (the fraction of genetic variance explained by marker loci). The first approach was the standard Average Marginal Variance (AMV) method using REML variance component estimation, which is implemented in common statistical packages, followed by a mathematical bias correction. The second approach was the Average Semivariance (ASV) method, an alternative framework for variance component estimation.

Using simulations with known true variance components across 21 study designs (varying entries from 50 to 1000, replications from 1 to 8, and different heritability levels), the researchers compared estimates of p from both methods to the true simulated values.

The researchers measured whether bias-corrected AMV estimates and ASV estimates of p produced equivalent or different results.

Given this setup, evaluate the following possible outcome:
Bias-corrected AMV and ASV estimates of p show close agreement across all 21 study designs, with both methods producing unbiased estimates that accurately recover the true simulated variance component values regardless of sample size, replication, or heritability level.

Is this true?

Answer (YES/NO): YES